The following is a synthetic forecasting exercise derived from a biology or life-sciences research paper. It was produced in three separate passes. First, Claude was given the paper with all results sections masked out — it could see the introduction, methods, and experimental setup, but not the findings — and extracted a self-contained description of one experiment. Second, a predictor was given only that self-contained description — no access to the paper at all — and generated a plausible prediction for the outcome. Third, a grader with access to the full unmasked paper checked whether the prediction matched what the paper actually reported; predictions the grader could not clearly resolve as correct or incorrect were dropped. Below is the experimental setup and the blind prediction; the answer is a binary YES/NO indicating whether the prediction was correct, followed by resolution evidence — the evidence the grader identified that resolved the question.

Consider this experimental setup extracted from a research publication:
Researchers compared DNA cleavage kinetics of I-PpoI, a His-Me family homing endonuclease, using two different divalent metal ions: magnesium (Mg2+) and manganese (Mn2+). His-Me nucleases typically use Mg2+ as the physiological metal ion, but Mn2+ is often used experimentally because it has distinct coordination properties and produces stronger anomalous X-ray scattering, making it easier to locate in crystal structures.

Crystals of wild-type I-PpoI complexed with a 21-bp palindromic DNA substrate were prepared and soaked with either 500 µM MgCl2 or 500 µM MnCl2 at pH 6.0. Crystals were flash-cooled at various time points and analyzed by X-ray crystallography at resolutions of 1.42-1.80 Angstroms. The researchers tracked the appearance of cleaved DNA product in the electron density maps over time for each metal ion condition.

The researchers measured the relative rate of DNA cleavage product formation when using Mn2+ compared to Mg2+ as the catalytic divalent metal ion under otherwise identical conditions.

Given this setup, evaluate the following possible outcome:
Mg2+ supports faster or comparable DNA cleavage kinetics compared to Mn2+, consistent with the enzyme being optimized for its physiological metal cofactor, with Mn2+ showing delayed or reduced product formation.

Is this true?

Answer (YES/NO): YES